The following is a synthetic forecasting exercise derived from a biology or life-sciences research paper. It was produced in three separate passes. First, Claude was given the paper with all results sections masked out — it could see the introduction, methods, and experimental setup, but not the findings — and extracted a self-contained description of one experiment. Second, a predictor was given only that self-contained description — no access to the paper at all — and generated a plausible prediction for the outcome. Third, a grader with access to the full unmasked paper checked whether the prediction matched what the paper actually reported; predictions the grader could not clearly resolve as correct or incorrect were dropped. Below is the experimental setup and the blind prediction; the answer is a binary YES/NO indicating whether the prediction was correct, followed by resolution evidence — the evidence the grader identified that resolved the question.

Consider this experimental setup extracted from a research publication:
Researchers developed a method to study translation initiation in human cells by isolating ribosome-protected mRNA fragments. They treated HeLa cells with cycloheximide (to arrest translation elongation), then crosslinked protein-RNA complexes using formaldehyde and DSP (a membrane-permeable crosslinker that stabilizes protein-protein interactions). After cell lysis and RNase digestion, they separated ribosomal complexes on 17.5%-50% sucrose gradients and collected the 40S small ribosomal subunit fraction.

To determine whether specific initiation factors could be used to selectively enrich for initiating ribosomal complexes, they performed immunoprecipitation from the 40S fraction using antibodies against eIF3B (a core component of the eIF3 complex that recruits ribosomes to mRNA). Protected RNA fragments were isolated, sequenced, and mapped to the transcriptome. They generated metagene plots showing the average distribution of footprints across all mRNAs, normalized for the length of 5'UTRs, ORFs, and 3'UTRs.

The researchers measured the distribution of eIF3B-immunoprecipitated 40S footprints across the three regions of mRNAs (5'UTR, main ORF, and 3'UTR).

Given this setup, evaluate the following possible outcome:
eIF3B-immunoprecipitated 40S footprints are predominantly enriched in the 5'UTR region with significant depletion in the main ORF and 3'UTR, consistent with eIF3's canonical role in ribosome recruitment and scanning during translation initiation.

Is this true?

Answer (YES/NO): YES